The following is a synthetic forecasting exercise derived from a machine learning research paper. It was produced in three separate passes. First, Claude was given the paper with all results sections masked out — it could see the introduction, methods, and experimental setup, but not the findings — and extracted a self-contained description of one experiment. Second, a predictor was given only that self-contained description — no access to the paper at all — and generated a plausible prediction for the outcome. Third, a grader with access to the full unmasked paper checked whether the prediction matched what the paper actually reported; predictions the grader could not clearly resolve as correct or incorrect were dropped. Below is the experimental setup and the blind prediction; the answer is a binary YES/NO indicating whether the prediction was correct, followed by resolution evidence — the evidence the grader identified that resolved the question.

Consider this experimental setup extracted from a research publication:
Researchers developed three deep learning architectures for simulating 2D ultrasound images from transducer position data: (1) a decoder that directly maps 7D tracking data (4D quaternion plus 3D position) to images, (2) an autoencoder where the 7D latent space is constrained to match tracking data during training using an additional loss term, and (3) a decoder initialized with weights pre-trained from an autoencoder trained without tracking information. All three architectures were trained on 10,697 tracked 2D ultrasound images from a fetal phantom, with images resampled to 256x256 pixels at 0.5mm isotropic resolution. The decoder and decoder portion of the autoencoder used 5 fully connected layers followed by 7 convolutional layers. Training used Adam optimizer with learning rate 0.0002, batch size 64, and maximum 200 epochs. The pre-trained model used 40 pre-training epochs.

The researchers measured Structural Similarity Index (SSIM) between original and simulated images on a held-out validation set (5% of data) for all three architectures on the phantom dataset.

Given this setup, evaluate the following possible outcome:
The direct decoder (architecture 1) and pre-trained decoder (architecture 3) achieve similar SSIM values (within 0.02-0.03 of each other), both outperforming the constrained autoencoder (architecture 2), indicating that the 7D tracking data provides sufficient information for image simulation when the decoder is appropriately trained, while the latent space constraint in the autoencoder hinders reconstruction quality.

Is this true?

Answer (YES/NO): NO